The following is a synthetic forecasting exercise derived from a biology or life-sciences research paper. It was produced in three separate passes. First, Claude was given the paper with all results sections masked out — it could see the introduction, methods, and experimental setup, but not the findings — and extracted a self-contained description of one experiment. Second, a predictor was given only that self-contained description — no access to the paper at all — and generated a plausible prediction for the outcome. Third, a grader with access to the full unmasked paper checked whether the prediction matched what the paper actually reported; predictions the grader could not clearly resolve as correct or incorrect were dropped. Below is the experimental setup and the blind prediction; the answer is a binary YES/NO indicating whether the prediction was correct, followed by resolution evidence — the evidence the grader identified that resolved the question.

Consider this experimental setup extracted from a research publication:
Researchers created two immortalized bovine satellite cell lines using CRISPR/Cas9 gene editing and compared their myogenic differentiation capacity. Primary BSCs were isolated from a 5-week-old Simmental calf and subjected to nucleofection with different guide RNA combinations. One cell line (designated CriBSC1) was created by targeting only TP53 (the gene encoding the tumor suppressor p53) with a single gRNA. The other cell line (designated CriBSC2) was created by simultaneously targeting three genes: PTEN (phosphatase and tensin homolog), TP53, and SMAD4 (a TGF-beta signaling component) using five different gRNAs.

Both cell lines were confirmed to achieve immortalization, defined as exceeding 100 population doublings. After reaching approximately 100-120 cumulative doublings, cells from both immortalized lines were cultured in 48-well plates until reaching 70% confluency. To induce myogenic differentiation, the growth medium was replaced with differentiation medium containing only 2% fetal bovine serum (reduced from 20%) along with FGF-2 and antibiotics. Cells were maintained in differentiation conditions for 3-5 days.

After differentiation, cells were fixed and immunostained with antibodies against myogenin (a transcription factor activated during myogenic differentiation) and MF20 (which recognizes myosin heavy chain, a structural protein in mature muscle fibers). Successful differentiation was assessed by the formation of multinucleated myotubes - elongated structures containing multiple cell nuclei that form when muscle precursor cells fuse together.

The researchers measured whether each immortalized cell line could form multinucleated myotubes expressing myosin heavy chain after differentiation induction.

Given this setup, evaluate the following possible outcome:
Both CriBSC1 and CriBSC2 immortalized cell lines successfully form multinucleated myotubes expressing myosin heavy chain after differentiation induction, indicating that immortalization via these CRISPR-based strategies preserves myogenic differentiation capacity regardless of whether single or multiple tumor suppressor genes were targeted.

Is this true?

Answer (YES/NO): NO